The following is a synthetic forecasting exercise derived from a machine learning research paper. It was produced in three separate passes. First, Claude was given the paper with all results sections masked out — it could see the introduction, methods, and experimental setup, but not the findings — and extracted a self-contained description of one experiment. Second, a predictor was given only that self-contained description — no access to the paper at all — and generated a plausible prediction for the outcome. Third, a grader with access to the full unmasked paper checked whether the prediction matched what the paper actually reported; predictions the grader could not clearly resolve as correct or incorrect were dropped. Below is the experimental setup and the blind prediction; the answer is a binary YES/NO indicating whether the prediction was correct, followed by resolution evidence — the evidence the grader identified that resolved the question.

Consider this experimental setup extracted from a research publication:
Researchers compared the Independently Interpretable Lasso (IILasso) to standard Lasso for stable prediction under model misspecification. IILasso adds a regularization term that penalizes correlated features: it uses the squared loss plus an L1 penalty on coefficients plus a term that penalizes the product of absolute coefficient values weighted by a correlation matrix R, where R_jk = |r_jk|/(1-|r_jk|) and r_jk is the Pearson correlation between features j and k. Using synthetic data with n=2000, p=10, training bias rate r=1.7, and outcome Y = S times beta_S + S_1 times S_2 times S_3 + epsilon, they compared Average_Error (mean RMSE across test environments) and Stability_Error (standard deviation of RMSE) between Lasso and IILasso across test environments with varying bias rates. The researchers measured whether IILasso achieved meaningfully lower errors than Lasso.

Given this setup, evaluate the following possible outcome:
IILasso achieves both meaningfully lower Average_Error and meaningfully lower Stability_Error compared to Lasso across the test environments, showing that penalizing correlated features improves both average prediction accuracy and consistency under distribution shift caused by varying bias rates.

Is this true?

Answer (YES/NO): NO